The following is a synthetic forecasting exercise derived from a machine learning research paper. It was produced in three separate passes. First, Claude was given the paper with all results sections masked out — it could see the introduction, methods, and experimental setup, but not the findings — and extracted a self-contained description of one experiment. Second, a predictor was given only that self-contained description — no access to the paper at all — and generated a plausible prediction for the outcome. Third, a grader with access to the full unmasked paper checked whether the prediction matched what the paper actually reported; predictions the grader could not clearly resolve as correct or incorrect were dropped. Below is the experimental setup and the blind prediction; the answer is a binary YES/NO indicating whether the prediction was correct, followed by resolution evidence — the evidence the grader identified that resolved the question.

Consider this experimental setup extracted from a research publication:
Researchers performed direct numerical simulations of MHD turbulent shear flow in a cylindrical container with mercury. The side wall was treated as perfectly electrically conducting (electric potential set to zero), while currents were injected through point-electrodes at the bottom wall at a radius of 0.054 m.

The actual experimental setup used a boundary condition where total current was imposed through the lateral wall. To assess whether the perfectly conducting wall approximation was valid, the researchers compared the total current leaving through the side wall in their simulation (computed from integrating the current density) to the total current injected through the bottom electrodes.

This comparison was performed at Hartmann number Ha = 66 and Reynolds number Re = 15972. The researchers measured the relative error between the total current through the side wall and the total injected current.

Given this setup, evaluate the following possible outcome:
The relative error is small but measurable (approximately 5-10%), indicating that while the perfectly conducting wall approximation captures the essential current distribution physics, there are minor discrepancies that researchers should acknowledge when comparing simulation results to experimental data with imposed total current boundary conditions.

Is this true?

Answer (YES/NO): NO